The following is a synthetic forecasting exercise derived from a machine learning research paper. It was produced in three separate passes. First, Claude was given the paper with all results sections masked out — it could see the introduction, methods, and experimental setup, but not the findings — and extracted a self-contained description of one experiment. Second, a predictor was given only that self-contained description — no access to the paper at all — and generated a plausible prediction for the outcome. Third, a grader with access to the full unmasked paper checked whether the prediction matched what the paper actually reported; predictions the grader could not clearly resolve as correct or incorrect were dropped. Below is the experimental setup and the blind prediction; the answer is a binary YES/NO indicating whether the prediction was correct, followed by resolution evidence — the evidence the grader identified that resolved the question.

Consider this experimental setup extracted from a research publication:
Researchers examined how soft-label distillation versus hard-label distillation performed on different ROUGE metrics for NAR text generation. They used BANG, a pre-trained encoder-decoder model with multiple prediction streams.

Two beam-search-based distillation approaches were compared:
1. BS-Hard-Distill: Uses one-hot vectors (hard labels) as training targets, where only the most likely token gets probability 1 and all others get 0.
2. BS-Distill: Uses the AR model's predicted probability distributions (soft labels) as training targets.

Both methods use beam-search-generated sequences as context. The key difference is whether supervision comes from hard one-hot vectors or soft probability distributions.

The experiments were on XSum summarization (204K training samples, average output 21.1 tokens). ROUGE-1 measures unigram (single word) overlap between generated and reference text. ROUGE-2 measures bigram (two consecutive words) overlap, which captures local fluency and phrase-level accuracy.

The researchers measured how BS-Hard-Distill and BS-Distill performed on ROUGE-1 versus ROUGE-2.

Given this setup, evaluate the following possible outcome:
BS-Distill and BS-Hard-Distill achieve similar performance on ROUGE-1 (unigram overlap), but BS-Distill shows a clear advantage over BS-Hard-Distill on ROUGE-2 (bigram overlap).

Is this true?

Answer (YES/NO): NO